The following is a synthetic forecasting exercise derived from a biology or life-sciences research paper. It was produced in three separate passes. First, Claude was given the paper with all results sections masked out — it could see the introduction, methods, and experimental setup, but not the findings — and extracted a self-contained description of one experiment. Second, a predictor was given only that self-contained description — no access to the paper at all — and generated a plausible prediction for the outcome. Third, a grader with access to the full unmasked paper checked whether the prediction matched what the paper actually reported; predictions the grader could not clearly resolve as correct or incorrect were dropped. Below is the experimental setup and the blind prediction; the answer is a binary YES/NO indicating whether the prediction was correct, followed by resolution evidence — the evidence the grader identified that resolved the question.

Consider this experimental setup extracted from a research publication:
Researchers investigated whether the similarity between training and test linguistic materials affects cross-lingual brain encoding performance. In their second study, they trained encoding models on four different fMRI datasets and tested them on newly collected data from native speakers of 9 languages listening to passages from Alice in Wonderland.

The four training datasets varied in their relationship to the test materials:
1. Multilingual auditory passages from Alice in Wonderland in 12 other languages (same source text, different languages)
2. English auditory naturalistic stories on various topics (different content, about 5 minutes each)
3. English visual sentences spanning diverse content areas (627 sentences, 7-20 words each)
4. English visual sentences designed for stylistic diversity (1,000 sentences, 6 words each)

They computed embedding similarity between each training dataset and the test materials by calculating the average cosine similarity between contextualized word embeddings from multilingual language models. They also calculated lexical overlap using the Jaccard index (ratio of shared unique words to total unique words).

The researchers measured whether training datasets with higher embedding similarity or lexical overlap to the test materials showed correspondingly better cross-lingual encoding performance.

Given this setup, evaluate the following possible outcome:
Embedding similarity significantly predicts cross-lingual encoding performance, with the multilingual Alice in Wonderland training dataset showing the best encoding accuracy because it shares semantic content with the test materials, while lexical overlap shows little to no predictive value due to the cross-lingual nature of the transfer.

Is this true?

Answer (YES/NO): NO